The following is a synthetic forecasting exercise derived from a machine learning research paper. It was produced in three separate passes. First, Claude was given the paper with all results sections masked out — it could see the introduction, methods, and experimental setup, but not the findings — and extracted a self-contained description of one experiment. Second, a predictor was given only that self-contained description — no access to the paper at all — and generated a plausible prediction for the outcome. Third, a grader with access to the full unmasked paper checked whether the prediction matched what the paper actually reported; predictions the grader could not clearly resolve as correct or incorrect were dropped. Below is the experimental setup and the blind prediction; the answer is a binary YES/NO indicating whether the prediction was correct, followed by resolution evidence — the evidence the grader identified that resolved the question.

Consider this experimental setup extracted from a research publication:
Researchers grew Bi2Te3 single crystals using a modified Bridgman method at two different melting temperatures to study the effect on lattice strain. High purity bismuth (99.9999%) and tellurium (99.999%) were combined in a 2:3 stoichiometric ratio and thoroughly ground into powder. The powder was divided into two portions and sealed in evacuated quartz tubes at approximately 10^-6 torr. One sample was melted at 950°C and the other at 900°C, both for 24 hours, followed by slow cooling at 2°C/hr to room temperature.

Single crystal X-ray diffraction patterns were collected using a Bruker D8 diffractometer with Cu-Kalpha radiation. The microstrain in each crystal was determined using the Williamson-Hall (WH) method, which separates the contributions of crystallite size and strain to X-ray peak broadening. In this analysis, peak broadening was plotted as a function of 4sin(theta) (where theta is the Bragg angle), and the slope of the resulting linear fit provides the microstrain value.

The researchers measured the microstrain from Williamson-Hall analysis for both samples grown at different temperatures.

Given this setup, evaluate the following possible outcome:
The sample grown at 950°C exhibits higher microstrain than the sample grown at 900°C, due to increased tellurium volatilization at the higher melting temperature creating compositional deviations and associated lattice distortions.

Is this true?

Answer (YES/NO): NO